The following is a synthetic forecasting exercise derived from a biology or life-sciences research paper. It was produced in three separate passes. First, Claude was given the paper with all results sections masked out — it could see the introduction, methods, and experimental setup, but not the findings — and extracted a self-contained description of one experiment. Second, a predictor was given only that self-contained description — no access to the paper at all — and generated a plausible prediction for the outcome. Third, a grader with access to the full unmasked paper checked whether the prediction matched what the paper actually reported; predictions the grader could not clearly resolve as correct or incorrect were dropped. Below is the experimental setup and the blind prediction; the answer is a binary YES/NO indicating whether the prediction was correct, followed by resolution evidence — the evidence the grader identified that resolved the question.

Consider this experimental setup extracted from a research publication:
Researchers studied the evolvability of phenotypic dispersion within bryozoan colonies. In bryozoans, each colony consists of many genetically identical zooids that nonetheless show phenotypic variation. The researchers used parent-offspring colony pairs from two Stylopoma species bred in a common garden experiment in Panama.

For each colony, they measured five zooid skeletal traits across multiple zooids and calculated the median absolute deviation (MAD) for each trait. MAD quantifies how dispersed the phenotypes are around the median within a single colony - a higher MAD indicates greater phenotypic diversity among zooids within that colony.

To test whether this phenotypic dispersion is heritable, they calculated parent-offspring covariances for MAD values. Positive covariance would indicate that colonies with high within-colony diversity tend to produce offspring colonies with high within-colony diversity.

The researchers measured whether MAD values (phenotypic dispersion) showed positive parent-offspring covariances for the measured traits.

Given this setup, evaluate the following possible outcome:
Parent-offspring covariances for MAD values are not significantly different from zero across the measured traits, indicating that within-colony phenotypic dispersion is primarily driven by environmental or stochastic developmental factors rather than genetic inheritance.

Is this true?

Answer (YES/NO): NO